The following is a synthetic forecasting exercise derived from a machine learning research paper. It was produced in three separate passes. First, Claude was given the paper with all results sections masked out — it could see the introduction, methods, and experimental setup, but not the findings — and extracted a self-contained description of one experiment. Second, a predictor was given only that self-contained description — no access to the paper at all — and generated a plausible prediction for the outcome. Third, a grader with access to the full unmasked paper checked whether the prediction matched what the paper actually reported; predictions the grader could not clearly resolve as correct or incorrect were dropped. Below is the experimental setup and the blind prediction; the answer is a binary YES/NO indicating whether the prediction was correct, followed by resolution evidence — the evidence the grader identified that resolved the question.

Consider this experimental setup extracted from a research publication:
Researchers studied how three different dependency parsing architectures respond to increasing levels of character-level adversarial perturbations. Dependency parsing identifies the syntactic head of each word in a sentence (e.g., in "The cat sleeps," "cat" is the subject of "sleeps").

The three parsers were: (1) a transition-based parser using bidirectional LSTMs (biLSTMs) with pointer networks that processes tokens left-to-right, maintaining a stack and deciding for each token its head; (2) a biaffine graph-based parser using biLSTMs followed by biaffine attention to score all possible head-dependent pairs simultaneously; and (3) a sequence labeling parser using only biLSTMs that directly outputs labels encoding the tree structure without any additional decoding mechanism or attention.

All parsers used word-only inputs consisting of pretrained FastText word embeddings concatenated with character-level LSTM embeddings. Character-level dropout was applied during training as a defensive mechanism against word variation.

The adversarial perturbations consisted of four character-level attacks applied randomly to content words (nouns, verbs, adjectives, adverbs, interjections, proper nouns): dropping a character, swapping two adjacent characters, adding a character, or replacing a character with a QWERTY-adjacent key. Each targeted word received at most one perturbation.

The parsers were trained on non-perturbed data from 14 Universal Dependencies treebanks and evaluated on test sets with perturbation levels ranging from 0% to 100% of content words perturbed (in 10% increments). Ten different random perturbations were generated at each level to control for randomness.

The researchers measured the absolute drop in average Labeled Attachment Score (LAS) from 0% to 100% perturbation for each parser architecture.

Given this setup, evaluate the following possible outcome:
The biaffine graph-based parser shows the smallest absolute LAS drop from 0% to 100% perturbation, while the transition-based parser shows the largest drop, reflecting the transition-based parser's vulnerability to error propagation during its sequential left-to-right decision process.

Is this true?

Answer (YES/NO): NO